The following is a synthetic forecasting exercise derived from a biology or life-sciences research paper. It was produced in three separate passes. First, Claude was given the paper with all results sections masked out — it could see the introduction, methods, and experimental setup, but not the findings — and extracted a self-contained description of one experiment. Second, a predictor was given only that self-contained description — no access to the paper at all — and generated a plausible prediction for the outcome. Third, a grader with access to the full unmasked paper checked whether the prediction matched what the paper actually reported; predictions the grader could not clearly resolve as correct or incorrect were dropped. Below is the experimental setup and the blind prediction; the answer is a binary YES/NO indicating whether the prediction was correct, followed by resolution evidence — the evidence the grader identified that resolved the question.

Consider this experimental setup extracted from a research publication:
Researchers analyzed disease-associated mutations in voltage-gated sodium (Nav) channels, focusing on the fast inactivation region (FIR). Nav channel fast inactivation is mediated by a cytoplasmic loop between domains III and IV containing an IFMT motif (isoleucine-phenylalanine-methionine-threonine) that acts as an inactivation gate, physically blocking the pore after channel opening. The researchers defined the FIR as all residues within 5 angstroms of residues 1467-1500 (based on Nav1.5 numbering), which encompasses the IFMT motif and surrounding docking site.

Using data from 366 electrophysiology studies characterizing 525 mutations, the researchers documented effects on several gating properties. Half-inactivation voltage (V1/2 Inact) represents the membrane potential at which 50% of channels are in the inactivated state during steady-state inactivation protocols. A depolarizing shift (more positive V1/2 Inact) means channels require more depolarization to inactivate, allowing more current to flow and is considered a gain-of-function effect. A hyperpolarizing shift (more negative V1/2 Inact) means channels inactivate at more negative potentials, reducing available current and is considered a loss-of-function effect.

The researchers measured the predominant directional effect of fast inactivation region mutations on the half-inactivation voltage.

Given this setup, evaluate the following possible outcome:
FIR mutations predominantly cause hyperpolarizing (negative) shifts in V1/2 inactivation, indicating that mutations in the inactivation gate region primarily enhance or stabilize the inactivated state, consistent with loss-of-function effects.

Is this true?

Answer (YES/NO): NO